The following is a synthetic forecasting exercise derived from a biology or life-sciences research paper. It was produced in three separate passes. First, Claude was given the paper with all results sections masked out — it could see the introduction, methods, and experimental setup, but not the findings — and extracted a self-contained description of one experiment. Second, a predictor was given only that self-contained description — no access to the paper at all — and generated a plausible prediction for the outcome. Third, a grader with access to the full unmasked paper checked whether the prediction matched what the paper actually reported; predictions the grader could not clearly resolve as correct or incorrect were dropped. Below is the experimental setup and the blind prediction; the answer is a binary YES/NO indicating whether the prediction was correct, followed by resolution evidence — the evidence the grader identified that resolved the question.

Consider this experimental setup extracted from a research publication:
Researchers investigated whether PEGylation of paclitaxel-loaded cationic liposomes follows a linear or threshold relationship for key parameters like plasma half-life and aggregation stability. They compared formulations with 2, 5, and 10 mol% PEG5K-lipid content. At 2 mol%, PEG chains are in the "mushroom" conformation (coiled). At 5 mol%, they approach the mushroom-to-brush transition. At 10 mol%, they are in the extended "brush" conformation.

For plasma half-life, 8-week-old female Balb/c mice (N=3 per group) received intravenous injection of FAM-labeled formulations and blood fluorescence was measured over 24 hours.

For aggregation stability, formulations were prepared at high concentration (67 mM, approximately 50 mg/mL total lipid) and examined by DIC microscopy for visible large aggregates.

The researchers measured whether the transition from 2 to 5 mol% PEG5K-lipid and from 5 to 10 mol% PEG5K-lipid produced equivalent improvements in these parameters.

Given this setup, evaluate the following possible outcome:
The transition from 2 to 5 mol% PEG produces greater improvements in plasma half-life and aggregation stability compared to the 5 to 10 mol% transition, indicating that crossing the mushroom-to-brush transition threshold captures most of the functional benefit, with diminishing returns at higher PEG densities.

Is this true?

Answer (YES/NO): NO